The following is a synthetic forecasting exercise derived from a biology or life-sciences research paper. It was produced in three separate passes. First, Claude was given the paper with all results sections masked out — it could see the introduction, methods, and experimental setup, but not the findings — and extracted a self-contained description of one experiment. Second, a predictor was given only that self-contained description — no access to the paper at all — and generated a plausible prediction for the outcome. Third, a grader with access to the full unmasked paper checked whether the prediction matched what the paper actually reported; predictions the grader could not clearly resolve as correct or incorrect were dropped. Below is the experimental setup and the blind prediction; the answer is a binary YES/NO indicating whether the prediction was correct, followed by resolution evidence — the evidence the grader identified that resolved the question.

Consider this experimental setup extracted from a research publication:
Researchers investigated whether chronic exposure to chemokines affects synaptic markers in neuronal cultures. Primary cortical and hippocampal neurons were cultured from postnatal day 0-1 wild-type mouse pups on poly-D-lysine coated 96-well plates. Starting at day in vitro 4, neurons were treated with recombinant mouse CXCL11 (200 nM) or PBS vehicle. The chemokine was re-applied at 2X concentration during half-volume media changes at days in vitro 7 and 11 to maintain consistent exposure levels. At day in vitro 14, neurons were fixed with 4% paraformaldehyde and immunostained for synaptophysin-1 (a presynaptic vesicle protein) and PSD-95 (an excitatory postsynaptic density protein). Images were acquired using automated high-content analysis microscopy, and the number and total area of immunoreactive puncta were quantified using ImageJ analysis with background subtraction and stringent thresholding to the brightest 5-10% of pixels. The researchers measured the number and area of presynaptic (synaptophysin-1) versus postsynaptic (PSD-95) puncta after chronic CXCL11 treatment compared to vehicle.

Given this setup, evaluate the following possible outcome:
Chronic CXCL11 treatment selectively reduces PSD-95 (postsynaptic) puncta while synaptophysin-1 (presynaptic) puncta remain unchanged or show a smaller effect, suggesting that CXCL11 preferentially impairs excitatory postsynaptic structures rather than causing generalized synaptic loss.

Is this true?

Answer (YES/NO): NO